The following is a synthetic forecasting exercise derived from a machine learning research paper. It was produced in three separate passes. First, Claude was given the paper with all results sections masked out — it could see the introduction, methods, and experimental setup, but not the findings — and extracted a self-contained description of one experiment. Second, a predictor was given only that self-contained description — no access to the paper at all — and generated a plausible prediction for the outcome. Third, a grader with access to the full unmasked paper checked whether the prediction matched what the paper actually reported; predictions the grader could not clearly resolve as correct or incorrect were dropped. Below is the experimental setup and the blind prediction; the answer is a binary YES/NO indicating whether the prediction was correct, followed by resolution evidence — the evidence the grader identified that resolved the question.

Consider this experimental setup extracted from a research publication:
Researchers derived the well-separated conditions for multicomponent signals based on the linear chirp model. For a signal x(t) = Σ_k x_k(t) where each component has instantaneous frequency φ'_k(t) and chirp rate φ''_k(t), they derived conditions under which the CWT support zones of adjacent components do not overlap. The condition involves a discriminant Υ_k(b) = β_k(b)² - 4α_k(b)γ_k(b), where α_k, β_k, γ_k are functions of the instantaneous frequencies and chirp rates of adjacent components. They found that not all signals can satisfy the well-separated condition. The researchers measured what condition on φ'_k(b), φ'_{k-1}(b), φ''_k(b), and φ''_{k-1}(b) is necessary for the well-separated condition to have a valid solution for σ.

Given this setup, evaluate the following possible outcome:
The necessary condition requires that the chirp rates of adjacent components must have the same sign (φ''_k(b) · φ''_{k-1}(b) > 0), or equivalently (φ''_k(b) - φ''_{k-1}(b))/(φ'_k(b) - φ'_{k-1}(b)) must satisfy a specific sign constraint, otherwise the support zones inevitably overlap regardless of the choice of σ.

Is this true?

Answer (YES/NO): NO